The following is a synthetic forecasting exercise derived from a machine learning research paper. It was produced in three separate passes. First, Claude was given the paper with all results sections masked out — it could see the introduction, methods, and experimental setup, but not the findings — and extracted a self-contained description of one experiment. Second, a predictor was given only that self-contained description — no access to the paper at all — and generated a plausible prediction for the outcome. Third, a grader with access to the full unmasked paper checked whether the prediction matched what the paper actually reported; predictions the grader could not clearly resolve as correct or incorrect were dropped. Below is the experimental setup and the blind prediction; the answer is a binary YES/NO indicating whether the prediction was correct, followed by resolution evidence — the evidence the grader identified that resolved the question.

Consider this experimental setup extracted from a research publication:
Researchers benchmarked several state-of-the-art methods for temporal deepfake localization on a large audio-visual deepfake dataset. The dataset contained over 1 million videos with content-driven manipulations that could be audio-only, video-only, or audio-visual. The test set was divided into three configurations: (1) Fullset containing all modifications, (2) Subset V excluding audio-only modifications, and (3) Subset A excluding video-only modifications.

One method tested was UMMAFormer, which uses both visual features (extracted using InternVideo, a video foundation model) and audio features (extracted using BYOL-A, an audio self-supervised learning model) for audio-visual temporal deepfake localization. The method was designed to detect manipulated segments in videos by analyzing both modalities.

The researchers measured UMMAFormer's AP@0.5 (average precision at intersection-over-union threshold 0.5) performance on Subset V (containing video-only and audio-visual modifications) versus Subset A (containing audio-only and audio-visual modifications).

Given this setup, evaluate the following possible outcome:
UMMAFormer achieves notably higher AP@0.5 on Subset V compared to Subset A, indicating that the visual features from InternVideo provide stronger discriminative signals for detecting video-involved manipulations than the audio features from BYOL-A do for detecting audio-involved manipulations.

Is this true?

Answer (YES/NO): NO